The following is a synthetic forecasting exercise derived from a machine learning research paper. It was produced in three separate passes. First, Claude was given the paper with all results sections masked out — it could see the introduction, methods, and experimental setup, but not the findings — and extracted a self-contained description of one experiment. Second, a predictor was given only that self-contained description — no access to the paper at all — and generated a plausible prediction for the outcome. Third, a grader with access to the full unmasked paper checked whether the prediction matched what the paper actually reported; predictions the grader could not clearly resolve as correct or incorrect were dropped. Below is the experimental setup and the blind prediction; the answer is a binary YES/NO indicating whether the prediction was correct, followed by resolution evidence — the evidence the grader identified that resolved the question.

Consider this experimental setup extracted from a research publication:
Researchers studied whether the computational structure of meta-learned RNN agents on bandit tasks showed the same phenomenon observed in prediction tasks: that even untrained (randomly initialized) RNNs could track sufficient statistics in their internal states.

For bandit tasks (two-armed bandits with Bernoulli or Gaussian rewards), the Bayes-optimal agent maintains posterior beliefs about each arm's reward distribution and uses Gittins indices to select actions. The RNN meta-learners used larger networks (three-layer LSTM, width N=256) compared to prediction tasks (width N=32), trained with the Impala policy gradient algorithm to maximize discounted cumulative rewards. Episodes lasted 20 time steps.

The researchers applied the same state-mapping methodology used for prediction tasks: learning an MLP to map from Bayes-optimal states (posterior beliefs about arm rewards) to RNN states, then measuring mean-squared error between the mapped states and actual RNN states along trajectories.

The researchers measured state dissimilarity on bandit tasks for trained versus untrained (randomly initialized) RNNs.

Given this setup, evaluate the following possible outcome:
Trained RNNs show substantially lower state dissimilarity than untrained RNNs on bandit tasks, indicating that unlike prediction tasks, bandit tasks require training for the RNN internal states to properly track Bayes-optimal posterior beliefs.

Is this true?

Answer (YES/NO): NO